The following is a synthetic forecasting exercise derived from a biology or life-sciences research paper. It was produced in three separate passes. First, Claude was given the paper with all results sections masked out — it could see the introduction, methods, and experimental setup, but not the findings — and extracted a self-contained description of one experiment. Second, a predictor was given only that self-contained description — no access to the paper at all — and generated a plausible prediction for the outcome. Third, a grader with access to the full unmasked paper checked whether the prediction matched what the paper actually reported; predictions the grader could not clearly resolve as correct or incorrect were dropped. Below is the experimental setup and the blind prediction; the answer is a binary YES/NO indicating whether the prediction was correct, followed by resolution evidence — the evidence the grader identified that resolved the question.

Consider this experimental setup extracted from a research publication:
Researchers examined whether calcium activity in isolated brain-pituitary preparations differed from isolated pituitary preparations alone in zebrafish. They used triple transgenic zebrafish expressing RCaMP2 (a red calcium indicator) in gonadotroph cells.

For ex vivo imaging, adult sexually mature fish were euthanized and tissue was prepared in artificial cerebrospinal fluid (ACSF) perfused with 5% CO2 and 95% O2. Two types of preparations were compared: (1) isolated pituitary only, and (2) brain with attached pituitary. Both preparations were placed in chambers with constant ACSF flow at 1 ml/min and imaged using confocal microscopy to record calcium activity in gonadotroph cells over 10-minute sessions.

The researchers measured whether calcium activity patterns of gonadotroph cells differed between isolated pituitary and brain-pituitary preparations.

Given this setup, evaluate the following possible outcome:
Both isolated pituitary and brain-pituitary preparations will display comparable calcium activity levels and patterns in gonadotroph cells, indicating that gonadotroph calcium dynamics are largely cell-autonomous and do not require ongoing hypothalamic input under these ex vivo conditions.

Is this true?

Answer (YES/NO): YES